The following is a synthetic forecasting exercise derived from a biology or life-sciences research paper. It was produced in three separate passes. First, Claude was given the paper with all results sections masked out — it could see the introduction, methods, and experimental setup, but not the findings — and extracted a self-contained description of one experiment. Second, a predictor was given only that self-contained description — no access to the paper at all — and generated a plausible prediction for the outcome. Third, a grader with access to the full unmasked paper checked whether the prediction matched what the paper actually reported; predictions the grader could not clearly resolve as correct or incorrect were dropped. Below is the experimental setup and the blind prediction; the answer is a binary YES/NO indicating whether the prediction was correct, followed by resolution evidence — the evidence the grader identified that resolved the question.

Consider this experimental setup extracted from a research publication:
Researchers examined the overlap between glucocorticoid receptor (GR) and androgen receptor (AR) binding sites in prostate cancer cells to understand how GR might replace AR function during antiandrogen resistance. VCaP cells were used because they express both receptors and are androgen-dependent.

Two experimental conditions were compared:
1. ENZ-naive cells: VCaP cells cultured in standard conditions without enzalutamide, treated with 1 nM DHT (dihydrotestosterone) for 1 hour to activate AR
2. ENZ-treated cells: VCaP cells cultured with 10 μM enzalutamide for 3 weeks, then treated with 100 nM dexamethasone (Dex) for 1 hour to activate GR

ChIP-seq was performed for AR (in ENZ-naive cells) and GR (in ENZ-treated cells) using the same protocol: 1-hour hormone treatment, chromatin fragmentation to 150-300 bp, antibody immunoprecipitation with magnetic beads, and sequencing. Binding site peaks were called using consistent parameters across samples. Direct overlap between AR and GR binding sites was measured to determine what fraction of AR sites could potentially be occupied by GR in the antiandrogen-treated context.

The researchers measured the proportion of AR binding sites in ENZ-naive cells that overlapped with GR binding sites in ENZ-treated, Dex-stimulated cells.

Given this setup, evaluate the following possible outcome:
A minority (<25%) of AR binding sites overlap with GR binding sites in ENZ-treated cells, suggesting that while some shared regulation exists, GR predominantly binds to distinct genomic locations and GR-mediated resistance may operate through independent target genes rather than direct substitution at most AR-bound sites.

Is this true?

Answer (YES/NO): NO